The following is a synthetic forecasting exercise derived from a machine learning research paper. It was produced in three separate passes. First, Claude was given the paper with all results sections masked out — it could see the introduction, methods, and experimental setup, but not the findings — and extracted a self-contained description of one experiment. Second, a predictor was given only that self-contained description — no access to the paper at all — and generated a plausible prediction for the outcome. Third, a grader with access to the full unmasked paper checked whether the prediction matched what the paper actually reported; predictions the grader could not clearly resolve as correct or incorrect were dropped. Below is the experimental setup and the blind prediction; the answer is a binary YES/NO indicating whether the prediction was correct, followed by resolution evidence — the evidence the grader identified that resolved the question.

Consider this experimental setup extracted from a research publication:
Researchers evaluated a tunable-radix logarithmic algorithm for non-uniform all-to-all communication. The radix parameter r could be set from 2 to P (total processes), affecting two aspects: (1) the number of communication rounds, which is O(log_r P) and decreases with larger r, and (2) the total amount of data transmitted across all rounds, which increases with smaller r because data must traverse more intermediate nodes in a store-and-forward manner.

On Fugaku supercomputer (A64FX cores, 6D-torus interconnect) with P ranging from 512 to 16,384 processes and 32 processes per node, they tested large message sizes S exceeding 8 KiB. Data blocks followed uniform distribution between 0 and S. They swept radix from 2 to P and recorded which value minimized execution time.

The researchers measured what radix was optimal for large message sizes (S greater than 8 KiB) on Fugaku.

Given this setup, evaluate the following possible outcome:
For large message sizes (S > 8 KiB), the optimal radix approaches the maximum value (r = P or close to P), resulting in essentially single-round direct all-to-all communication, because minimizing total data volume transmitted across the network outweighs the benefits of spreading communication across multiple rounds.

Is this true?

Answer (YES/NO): NO